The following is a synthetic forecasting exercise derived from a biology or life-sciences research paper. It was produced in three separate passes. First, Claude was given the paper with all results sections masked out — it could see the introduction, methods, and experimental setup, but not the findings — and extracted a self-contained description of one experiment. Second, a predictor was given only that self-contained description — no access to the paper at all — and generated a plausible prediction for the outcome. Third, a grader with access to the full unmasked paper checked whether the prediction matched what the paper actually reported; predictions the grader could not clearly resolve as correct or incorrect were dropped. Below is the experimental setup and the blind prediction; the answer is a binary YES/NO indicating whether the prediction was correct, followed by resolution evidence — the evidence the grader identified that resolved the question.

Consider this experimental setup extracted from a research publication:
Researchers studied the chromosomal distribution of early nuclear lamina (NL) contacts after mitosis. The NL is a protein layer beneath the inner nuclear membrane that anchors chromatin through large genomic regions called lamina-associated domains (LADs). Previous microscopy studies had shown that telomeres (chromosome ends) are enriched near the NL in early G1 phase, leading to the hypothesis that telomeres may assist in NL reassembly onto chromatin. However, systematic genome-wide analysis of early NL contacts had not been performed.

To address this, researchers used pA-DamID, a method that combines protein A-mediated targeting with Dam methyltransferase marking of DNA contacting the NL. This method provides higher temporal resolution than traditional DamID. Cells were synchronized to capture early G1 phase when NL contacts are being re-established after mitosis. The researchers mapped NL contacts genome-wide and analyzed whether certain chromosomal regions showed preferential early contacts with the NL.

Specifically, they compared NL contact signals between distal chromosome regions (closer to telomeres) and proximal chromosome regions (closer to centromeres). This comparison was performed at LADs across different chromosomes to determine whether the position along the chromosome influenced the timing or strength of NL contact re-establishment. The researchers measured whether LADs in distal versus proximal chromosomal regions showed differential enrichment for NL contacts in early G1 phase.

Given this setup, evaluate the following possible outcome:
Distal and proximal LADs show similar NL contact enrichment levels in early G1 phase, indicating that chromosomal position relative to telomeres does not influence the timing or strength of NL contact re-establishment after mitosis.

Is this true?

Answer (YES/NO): NO